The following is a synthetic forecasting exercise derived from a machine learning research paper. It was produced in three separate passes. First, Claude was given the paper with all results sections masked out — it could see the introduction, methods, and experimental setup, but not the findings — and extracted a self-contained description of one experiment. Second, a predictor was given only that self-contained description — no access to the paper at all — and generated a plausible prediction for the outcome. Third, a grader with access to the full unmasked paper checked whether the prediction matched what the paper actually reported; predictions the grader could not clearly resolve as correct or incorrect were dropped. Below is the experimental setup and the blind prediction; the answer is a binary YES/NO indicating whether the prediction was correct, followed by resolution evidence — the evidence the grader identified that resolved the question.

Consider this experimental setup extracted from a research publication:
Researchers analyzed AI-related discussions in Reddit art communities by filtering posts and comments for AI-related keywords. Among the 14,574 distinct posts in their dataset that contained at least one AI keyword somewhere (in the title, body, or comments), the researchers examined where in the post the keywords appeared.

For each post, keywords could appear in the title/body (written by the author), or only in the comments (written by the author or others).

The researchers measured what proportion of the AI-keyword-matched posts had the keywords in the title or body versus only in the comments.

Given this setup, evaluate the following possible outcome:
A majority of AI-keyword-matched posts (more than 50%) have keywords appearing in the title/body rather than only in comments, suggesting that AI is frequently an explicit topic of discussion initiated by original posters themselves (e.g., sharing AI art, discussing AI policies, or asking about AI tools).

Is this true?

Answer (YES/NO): NO